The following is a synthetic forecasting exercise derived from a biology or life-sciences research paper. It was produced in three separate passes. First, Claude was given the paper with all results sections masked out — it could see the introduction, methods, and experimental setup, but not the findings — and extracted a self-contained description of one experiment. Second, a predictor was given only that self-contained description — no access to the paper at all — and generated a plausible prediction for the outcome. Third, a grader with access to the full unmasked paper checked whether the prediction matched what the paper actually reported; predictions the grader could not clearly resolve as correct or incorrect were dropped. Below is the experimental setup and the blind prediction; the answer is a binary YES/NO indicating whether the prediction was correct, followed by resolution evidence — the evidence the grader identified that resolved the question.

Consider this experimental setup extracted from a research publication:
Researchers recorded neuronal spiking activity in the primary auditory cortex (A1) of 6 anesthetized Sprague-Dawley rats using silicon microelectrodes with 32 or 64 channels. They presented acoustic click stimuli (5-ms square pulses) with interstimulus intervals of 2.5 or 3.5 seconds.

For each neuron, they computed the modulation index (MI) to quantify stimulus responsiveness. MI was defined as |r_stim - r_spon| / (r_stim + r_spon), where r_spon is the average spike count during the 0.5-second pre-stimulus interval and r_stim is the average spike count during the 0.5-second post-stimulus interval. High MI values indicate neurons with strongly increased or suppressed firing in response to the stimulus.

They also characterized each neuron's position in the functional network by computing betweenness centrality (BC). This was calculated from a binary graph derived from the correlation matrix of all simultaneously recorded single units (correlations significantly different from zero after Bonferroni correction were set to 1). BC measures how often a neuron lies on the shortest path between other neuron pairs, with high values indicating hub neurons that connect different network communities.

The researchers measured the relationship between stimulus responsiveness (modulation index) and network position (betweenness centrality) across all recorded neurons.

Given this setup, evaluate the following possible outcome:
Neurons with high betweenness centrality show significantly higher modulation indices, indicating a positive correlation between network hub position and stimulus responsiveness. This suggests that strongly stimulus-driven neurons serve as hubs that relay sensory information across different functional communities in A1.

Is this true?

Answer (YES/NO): NO